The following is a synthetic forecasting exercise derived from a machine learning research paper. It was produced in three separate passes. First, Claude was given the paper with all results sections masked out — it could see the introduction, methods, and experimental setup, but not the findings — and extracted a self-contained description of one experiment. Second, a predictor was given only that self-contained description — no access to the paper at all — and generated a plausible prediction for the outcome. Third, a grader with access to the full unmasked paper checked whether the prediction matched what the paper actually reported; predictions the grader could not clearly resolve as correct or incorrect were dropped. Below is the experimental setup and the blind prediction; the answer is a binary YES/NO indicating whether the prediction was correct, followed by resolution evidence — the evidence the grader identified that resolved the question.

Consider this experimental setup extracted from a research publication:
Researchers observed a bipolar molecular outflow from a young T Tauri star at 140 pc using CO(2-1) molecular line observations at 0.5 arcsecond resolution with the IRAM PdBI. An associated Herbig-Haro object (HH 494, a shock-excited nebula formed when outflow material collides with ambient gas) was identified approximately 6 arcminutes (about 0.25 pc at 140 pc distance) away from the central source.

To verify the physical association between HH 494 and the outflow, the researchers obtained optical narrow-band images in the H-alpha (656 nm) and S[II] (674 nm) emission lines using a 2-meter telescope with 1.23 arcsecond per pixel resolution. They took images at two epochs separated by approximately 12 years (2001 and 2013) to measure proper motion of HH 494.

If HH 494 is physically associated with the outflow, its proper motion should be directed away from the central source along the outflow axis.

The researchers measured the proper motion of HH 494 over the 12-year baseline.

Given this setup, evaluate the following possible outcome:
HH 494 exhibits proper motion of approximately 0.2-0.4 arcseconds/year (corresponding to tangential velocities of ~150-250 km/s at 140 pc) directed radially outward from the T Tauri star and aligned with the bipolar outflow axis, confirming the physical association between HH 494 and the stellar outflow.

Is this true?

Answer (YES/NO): NO